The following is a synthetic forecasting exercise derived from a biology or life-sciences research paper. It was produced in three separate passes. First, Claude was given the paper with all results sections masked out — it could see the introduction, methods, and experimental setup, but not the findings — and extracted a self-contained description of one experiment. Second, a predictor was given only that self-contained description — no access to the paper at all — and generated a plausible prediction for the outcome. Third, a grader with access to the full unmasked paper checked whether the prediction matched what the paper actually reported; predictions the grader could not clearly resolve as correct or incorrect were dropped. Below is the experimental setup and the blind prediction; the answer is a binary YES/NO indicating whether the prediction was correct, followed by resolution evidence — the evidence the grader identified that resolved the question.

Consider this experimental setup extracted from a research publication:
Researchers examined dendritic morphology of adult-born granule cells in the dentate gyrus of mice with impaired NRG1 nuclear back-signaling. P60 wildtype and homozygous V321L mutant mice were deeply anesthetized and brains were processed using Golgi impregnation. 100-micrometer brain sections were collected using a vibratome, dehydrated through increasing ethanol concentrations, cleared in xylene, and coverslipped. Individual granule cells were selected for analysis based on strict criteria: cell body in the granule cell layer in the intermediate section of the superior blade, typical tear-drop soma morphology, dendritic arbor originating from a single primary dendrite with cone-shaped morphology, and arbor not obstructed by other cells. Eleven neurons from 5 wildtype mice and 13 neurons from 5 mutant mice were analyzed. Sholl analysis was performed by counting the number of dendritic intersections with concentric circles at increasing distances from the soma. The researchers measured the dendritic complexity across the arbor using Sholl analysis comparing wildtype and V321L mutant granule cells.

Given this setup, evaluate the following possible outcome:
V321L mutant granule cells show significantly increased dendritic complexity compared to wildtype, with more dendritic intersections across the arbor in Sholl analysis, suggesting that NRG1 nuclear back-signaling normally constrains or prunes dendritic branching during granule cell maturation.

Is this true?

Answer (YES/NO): NO